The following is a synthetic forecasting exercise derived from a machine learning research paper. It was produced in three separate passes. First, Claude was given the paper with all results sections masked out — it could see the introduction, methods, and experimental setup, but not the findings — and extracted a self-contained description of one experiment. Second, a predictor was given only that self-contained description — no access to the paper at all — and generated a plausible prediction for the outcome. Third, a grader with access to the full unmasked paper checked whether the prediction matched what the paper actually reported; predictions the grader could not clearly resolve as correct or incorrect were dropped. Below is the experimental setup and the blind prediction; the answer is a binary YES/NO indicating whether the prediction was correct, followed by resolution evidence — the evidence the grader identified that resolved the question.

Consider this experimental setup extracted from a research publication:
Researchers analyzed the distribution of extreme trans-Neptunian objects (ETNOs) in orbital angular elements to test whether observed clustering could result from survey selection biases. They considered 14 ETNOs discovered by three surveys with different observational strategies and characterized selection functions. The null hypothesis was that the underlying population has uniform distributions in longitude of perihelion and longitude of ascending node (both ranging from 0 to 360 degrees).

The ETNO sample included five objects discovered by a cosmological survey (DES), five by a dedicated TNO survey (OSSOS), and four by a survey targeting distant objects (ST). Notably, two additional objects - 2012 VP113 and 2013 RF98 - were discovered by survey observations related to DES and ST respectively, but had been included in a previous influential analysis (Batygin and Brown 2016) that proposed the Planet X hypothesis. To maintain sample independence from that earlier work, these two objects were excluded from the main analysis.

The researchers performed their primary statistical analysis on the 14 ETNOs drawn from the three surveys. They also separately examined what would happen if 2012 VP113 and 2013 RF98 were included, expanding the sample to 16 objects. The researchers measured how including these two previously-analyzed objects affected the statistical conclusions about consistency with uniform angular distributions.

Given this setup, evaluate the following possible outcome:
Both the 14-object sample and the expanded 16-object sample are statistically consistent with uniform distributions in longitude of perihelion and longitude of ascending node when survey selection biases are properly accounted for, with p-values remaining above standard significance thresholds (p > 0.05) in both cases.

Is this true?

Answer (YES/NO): YES